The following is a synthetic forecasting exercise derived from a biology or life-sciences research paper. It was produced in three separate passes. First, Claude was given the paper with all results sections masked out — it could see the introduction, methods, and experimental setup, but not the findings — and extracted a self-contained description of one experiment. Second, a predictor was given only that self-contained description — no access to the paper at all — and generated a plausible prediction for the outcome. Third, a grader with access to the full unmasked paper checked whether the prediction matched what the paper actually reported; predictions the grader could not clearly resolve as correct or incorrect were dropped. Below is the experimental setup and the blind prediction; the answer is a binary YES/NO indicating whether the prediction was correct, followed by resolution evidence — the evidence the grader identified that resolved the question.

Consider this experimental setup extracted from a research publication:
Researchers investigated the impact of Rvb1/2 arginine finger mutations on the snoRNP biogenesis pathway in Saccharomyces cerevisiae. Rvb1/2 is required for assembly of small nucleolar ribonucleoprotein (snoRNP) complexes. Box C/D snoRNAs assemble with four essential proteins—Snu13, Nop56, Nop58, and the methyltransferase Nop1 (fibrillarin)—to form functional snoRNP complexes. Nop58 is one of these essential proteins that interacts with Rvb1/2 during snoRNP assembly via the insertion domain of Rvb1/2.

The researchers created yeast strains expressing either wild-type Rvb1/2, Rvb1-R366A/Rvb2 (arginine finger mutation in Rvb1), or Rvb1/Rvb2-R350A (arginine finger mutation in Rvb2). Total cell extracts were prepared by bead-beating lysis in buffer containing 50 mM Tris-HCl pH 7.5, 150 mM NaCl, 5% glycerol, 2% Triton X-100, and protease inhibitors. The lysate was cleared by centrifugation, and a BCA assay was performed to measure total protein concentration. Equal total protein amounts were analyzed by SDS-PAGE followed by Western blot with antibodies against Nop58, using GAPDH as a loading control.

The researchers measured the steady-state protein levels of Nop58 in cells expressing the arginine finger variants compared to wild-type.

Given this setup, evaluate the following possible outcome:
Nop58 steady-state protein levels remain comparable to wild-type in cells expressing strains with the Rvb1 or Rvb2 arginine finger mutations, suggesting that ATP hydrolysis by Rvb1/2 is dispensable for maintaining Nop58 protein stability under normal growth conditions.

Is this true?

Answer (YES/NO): NO